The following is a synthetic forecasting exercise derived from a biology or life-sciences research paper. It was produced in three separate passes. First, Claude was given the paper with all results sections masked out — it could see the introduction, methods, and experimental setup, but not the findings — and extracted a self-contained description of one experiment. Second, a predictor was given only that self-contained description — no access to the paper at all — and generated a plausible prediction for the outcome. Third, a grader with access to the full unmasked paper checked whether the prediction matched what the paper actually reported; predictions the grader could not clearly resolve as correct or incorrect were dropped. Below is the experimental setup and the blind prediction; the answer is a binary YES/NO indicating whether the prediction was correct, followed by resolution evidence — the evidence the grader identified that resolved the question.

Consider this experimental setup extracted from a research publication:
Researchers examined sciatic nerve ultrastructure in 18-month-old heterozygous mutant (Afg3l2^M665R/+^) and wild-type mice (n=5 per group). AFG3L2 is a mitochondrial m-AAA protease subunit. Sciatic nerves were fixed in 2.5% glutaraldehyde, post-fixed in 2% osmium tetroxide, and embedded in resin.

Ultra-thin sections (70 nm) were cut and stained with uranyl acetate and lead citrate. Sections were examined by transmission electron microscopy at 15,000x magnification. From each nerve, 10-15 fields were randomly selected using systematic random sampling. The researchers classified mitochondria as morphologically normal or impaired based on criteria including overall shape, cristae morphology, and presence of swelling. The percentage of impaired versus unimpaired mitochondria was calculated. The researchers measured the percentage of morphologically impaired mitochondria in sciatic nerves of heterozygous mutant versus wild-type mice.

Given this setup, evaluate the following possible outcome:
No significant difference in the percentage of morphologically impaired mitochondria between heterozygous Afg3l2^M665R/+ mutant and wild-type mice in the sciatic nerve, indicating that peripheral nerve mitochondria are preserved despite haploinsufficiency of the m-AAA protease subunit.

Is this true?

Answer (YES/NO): NO